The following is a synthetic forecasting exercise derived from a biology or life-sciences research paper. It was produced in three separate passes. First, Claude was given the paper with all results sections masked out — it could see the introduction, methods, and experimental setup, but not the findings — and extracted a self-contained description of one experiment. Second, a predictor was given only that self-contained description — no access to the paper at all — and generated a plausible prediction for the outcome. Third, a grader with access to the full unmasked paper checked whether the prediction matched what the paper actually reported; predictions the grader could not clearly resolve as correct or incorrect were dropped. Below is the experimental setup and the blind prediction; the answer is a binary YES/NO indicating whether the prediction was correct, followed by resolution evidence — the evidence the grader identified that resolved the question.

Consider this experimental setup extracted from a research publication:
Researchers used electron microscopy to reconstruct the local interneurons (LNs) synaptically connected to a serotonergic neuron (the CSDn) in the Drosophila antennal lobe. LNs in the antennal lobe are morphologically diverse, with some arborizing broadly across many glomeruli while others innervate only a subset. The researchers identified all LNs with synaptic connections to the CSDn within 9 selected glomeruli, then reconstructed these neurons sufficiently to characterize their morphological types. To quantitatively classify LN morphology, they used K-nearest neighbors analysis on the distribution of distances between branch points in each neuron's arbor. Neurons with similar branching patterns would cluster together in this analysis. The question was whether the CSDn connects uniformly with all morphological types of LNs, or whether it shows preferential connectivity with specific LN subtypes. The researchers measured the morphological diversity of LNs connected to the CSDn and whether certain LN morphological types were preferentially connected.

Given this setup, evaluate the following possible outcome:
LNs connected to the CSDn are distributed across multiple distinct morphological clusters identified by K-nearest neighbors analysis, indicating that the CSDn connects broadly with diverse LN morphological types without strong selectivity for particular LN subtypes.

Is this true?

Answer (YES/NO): NO